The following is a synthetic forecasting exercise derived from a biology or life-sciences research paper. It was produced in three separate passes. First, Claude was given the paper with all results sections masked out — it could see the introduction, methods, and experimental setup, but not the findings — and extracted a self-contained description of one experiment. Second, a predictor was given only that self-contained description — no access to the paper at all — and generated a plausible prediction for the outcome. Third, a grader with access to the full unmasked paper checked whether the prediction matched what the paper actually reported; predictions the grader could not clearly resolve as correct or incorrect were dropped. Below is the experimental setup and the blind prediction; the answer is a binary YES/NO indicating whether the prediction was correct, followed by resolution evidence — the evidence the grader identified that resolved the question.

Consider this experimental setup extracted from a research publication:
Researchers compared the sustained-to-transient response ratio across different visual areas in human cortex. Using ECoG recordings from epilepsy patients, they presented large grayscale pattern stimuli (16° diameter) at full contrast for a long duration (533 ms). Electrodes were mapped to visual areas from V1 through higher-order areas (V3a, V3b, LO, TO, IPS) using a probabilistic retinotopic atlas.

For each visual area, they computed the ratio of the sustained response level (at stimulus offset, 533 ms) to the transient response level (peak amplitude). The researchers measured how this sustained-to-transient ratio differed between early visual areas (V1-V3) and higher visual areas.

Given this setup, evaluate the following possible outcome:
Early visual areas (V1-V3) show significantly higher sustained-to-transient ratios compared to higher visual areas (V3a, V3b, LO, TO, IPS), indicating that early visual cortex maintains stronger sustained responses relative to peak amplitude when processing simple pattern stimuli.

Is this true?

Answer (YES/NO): NO